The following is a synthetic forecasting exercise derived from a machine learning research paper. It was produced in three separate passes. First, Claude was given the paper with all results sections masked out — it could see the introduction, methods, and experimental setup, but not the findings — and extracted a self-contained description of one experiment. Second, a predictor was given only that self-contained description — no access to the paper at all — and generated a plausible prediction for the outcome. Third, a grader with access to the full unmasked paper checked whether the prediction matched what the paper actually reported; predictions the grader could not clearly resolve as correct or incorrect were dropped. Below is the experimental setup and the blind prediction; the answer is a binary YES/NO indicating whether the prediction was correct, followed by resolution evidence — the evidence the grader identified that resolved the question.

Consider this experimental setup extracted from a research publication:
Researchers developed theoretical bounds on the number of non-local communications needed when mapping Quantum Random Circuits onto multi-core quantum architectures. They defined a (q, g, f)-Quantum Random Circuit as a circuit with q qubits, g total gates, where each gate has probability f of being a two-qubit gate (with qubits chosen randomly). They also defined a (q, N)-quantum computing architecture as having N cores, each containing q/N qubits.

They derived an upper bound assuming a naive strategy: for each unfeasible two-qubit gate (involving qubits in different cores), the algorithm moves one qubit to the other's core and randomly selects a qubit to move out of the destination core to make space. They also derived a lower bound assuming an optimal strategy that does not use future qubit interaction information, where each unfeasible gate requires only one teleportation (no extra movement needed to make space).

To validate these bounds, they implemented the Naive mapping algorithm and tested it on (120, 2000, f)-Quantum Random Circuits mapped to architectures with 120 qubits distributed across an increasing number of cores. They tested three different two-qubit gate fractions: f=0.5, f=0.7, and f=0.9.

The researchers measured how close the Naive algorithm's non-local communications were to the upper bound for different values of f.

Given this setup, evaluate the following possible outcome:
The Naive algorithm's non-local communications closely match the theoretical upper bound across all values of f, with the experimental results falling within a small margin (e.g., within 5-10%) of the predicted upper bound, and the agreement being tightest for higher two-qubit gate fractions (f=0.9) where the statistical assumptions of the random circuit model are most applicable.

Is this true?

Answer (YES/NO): NO